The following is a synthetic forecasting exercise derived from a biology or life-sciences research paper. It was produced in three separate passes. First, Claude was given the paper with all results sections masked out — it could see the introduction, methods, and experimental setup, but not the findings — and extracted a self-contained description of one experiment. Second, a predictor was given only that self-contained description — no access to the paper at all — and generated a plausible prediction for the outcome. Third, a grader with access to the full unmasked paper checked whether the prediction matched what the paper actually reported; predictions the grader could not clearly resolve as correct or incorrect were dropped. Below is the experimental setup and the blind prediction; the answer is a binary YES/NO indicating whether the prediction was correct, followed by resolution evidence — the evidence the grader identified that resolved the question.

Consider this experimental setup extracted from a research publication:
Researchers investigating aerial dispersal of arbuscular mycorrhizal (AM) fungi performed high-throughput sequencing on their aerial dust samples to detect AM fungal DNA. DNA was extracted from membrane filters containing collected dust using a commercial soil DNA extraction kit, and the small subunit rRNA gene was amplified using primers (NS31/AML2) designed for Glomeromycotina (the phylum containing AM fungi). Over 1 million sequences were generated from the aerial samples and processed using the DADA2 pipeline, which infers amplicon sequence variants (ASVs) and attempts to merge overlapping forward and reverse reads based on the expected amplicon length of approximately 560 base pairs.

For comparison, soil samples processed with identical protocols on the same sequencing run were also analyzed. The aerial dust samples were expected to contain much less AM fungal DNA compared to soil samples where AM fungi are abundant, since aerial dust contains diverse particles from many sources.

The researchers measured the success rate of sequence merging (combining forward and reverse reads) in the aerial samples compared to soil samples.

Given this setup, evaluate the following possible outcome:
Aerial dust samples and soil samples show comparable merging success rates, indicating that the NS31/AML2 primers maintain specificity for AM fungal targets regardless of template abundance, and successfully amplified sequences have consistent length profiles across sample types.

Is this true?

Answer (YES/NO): NO